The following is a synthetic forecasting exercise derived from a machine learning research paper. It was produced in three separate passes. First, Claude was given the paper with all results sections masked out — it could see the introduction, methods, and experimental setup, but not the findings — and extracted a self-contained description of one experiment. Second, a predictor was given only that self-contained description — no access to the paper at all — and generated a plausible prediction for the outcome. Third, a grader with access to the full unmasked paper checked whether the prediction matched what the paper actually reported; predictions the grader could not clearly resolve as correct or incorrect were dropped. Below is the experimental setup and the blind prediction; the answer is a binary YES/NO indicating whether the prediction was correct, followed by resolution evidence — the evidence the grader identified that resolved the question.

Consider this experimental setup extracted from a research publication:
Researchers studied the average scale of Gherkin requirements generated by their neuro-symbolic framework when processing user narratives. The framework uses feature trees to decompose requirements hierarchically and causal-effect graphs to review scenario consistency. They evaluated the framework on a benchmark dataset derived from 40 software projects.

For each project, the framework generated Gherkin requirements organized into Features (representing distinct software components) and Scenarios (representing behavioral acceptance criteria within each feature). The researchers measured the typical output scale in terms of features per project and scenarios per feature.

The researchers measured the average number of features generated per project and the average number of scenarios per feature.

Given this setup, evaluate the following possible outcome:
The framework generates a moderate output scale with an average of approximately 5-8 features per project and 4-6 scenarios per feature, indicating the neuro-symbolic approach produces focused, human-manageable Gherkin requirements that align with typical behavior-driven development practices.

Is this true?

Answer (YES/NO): NO